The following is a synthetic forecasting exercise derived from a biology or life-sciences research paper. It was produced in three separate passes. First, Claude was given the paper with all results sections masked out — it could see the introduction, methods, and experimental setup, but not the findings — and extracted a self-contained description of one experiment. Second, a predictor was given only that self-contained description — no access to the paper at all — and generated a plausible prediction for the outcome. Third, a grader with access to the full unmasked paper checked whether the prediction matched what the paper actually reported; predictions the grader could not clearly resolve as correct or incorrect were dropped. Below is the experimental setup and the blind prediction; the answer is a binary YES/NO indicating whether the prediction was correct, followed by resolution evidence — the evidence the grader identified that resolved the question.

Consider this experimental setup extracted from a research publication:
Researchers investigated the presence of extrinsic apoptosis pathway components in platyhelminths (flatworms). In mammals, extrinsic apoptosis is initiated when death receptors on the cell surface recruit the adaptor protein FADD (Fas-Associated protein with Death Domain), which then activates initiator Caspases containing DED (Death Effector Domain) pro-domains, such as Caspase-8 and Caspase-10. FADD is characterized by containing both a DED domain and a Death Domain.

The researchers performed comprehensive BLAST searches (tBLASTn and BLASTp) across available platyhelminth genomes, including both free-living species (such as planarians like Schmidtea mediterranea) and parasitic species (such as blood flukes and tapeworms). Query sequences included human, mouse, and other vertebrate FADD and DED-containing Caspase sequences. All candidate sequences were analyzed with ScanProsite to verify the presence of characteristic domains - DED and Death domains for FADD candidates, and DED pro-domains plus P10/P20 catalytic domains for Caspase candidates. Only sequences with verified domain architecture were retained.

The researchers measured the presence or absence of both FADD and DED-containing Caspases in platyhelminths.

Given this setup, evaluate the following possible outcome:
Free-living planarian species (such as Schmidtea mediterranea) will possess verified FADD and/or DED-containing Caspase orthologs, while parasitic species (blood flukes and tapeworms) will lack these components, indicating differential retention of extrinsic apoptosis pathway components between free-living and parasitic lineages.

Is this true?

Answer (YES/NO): YES